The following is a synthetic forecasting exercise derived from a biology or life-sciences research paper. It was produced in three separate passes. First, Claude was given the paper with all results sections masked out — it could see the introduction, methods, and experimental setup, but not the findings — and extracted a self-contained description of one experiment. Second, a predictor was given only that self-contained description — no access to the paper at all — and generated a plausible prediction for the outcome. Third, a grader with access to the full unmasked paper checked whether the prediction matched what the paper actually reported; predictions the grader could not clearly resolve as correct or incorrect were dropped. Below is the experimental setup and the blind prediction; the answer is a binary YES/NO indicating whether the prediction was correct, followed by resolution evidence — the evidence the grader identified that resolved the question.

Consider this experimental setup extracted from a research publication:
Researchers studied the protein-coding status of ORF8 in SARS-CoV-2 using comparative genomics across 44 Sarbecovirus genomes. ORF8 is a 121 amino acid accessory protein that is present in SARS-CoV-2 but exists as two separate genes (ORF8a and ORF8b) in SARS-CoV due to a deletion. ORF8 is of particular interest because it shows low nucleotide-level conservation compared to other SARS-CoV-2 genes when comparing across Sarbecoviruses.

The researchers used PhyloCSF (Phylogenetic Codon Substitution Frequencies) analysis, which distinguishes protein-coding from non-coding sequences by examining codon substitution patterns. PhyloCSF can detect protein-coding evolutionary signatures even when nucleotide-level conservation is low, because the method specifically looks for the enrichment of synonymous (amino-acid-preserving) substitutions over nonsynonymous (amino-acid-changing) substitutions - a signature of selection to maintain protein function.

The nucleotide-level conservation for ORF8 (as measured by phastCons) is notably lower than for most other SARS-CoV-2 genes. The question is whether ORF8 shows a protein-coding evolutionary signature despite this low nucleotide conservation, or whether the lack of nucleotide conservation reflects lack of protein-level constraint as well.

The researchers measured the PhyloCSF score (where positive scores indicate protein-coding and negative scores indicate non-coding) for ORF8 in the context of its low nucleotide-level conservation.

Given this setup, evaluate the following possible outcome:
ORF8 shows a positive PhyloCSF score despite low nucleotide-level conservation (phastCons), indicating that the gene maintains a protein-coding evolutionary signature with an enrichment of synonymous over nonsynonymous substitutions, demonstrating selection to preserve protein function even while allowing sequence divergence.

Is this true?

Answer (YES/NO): YES